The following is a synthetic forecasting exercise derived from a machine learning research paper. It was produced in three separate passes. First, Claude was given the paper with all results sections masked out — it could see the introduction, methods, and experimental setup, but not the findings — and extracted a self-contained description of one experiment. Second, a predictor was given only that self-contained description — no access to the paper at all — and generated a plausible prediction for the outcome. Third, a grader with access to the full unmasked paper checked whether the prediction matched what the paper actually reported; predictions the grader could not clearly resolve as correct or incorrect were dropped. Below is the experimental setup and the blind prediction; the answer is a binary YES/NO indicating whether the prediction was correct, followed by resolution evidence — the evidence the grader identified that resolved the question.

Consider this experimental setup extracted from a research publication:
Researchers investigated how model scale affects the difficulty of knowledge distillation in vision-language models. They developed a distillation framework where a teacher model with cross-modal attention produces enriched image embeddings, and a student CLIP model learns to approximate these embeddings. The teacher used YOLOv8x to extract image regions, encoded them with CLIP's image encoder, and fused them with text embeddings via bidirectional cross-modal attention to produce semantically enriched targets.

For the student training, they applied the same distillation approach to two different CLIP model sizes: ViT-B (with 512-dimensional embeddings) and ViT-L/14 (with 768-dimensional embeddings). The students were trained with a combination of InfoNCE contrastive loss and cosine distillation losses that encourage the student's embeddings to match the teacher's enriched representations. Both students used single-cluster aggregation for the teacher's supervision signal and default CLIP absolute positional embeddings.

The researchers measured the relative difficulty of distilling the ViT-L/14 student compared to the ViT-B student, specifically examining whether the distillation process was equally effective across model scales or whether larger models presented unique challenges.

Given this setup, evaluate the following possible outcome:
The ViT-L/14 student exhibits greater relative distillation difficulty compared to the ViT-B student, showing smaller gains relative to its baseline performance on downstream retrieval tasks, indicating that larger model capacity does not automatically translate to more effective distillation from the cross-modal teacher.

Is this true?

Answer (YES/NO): YES